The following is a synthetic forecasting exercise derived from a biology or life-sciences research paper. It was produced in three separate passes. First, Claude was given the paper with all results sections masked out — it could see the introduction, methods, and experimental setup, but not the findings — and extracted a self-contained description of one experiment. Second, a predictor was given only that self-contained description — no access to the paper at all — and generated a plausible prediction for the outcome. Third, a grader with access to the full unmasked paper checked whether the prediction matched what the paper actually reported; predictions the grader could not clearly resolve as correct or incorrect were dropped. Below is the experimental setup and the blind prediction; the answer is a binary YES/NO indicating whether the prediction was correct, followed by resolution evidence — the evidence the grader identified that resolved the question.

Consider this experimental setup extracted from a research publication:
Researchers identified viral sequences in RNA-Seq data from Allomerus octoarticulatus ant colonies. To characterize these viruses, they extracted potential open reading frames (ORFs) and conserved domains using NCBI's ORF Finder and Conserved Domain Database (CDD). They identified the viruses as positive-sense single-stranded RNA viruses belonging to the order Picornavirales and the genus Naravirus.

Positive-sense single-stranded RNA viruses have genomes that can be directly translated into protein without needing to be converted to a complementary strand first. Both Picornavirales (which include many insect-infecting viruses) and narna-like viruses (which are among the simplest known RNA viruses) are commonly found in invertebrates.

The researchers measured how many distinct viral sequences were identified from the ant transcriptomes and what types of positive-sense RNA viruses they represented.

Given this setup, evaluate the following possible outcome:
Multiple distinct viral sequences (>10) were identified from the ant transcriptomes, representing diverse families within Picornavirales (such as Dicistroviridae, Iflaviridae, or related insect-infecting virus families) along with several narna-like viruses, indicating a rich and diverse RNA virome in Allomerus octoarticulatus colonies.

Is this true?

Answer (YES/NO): NO